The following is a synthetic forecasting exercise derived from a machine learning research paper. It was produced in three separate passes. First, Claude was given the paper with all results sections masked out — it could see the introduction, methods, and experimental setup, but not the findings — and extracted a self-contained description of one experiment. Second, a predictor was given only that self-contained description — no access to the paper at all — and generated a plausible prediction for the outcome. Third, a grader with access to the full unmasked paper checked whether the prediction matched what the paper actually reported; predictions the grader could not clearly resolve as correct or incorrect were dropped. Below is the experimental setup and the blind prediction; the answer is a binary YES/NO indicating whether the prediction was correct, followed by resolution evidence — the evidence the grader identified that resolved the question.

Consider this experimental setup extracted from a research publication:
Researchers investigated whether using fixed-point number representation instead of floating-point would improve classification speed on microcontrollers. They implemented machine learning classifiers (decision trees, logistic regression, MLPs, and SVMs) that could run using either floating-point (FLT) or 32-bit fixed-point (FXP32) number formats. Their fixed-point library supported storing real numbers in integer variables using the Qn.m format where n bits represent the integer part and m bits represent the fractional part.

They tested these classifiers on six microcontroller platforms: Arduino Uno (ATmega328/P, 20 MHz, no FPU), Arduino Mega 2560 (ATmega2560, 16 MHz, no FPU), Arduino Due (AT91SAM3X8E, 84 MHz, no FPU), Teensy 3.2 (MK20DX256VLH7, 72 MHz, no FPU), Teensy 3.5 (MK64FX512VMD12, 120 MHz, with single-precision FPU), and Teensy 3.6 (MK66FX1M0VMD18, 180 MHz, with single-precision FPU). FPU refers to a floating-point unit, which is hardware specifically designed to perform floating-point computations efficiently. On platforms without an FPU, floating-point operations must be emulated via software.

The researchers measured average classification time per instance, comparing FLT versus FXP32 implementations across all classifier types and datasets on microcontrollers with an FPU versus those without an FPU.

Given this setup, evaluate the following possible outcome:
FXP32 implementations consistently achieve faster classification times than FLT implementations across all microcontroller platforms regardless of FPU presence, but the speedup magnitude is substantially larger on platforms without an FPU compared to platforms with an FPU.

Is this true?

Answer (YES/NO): NO